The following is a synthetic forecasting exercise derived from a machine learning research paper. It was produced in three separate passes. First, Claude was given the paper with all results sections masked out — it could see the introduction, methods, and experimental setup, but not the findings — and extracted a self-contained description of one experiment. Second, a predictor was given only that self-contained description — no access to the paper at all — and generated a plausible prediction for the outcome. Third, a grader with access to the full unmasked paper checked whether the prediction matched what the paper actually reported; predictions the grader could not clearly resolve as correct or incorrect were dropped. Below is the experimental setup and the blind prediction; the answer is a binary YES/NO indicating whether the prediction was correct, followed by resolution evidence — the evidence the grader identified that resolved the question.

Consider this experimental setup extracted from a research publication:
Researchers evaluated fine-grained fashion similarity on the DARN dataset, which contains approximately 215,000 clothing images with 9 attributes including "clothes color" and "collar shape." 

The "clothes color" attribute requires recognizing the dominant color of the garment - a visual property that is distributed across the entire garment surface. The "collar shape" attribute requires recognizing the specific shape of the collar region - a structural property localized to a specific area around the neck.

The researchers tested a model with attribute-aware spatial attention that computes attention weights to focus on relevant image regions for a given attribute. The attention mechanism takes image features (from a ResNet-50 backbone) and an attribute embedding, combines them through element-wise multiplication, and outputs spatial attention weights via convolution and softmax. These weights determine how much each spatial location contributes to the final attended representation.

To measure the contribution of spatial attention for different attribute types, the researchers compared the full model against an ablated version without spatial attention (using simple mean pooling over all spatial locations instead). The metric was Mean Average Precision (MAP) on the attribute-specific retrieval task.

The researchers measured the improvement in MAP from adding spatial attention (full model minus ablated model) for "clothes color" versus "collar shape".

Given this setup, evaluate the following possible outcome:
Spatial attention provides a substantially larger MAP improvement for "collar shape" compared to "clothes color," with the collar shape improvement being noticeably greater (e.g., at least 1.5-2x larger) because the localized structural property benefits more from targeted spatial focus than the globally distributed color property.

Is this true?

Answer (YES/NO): NO